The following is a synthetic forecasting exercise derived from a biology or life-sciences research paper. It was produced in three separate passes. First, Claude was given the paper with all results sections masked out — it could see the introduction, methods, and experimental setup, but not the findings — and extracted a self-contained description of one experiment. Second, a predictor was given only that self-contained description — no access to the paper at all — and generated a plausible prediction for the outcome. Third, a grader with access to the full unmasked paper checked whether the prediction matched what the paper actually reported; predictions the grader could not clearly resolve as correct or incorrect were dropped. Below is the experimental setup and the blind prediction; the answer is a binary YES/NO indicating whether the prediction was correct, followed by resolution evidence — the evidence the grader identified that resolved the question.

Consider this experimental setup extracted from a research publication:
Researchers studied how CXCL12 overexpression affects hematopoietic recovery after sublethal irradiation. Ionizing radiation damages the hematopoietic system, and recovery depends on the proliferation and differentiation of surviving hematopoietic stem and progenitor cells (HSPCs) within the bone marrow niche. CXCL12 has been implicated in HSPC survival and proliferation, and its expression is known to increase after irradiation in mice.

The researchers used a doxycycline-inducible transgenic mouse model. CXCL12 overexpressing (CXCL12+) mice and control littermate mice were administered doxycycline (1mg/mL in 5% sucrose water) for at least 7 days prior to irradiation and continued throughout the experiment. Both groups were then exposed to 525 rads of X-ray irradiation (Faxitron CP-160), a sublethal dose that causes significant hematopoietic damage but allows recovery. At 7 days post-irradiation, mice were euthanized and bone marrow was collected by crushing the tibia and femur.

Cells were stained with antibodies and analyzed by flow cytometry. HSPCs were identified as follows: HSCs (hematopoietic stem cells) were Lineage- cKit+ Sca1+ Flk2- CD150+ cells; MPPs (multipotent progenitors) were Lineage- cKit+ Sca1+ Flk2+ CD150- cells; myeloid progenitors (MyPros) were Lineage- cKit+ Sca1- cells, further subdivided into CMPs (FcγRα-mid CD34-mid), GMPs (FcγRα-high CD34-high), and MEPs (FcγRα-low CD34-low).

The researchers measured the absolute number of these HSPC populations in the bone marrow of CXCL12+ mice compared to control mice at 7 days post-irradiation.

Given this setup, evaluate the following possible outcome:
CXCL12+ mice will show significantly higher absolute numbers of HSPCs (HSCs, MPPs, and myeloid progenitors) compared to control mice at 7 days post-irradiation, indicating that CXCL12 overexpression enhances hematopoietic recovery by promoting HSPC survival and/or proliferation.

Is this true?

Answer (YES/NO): YES